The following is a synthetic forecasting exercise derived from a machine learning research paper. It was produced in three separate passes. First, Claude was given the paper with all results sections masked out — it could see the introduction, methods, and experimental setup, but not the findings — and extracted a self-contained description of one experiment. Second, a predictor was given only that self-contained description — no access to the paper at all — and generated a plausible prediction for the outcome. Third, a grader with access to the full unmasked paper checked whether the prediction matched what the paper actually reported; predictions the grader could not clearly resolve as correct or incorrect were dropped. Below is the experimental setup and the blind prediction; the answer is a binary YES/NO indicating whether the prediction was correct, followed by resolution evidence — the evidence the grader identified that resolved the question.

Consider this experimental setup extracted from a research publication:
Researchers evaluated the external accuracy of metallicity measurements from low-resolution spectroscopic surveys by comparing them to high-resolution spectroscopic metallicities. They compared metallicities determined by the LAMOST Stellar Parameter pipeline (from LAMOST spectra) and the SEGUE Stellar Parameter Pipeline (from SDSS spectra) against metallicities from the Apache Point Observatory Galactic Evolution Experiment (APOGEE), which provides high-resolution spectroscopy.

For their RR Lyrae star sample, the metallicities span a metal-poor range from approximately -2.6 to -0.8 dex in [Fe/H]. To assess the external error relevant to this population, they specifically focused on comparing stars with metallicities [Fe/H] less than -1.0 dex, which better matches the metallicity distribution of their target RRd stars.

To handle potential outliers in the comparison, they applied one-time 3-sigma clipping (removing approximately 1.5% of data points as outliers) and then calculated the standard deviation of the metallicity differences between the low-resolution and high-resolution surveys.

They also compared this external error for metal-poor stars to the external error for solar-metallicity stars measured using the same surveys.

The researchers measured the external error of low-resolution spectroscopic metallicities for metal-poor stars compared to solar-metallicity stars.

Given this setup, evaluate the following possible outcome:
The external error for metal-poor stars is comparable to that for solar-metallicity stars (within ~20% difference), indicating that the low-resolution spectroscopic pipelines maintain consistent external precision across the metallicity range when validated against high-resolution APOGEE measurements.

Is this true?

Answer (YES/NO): YES